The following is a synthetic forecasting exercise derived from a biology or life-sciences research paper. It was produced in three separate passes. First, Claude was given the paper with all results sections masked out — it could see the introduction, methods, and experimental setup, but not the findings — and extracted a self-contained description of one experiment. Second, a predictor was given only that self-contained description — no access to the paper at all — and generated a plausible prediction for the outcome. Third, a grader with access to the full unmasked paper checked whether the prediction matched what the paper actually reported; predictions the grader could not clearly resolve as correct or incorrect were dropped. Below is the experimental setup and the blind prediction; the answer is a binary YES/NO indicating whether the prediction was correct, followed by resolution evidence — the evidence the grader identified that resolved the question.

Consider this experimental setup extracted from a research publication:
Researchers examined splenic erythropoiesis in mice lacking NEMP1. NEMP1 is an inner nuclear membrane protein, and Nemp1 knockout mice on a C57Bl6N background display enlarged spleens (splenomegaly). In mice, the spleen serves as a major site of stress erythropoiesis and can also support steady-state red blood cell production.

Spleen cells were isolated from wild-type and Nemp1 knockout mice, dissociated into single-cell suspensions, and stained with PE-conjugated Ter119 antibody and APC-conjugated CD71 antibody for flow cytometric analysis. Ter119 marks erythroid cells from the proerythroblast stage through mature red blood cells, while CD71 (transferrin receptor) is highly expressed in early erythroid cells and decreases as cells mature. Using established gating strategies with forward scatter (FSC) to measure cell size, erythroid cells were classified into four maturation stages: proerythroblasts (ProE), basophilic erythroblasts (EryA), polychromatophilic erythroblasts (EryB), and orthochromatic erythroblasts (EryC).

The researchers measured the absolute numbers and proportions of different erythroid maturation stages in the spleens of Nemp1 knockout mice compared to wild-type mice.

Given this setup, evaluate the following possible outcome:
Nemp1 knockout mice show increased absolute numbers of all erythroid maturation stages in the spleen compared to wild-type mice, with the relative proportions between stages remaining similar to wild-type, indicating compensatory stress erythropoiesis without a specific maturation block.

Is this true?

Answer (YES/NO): NO